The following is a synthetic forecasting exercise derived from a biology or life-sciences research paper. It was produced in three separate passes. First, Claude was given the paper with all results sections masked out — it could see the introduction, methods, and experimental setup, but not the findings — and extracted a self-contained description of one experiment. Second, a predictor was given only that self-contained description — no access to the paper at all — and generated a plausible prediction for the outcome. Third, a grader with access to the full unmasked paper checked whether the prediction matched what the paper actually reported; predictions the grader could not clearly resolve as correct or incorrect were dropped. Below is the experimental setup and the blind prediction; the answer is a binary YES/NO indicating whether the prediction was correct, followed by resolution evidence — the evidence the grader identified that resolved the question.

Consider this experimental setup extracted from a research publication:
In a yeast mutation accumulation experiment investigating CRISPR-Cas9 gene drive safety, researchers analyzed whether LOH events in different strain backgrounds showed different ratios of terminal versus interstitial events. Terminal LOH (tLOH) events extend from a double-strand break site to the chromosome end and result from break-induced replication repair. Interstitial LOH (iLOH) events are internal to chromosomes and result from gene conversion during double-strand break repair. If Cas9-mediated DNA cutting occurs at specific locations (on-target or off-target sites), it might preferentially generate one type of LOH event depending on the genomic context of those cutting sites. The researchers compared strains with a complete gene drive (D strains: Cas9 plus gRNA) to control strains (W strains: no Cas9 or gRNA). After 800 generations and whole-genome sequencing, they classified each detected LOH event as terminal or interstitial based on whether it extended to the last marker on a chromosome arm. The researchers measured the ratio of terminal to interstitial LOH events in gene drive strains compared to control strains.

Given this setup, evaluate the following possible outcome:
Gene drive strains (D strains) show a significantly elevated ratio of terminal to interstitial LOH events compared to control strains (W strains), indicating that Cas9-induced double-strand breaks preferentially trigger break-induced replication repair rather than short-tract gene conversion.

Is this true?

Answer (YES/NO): NO